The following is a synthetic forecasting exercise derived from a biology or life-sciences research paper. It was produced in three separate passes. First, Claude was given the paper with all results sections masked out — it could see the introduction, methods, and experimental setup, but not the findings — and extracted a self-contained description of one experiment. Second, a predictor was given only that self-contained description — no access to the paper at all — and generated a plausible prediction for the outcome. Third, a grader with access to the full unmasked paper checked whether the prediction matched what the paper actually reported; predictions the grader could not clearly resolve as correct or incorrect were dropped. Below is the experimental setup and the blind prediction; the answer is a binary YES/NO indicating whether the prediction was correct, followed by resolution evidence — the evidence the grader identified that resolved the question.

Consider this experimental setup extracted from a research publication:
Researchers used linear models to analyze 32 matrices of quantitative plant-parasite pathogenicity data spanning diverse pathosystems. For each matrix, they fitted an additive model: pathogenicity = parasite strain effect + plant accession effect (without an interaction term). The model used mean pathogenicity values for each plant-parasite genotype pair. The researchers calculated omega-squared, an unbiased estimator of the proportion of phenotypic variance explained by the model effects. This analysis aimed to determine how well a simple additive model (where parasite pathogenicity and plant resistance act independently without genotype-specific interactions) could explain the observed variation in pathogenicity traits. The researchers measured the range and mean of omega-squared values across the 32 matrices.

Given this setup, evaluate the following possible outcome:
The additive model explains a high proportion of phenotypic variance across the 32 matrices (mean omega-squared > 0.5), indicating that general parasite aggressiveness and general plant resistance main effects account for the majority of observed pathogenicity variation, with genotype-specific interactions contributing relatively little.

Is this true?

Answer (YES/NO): YES